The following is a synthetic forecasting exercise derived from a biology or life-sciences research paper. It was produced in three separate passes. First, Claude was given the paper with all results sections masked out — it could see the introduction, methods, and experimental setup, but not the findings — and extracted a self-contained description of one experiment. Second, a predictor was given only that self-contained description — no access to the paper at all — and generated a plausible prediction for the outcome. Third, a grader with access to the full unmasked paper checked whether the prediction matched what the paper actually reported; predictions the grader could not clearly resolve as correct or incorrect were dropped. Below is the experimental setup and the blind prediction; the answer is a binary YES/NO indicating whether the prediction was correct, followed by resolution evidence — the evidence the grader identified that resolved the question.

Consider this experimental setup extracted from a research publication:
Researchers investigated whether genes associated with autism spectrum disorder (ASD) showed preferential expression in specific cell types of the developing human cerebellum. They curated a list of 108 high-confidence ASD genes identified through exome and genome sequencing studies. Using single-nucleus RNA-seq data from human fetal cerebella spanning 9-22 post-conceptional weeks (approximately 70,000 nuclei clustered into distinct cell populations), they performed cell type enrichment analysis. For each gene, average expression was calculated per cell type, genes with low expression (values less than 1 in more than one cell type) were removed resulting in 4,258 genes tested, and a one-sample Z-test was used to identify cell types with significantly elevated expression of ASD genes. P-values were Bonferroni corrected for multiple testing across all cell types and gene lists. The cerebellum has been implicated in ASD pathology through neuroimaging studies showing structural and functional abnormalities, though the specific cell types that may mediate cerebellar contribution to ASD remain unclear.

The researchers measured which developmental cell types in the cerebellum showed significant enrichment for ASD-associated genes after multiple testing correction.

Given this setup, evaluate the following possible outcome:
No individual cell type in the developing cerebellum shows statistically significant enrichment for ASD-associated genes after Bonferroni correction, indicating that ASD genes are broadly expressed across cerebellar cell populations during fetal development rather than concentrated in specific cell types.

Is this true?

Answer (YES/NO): NO